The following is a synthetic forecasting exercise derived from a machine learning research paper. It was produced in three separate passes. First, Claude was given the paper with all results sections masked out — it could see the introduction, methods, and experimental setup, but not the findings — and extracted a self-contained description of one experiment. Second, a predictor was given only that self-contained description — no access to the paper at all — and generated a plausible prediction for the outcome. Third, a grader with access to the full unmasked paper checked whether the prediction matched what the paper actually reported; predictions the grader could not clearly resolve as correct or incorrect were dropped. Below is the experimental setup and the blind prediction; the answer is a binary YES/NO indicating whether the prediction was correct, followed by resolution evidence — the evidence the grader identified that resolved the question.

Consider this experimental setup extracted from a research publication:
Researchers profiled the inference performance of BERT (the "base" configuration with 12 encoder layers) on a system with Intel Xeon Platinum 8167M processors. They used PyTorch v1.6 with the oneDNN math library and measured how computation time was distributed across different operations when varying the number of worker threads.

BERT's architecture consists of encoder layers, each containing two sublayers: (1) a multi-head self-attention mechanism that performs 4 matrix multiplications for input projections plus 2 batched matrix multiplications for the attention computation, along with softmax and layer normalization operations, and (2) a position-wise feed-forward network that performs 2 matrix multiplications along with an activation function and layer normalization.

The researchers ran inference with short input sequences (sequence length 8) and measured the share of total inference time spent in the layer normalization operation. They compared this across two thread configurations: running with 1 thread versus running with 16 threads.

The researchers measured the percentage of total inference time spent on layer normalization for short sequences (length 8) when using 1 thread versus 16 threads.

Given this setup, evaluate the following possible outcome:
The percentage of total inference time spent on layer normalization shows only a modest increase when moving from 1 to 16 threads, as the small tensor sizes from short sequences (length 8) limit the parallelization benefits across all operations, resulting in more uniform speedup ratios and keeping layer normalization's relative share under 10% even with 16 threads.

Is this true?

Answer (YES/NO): NO